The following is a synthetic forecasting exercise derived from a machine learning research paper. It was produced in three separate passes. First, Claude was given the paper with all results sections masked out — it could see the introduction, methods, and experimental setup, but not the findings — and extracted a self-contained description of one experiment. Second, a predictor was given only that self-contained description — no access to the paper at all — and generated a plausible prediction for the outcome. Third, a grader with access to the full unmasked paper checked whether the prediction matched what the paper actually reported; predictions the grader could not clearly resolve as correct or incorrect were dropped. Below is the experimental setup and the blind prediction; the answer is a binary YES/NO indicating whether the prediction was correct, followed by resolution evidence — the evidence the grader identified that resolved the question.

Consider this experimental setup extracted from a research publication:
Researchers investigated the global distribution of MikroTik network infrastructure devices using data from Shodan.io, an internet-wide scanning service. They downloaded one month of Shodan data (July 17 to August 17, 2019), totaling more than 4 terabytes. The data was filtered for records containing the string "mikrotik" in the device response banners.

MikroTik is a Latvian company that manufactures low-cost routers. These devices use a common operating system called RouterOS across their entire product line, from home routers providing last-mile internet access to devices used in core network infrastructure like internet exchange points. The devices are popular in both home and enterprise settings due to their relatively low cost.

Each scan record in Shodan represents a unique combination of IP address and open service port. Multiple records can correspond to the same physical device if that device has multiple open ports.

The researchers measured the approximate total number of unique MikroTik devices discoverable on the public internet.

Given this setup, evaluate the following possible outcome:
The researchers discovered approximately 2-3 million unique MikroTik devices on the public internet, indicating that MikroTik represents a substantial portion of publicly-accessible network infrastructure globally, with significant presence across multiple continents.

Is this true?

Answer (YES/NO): NO